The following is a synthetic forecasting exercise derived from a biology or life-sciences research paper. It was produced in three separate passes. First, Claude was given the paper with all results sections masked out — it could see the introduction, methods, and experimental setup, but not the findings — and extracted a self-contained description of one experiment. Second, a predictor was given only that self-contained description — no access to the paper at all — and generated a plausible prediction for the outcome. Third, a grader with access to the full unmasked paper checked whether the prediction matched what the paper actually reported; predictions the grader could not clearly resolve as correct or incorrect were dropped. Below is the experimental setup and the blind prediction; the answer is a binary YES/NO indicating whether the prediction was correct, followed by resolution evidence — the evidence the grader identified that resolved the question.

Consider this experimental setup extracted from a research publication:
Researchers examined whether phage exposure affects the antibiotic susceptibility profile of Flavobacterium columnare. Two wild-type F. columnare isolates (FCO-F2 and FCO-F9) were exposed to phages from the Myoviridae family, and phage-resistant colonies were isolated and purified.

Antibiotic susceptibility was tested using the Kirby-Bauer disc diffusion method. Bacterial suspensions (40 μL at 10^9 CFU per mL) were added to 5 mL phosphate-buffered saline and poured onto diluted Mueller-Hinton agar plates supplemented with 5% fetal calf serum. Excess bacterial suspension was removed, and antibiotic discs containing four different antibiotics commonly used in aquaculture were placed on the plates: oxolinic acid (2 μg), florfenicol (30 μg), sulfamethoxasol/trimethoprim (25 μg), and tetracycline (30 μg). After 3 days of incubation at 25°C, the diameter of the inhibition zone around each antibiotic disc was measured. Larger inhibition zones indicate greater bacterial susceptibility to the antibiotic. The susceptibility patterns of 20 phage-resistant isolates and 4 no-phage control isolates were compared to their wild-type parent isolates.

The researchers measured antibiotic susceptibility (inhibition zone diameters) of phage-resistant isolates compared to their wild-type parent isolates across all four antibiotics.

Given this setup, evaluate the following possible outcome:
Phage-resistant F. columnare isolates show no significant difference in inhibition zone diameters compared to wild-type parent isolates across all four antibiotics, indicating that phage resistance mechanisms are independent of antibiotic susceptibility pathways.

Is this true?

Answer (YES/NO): YES